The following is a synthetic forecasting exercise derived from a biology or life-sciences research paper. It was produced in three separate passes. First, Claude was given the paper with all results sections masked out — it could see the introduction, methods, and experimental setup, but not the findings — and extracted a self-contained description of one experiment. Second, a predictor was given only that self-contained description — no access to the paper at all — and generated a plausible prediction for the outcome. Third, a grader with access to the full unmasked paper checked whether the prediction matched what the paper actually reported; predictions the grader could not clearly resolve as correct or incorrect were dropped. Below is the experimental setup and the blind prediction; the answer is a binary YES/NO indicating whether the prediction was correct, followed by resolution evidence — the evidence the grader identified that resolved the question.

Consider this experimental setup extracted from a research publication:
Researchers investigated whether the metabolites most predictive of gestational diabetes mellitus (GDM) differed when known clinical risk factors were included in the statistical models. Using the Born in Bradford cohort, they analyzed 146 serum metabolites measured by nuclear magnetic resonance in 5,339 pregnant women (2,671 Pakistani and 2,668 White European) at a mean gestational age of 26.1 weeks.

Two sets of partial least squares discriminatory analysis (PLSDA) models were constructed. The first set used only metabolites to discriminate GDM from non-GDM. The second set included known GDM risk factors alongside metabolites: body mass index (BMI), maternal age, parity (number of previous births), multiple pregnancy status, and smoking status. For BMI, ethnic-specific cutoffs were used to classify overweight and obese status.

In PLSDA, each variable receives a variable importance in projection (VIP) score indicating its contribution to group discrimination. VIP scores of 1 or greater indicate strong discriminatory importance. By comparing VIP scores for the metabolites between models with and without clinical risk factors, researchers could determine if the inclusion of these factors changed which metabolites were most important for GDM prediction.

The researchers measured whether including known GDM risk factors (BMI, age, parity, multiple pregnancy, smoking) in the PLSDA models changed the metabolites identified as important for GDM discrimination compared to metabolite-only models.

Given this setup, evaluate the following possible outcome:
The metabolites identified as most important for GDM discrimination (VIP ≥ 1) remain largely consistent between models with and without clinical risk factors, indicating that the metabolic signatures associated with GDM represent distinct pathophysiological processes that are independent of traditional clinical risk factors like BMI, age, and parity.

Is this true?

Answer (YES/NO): NO